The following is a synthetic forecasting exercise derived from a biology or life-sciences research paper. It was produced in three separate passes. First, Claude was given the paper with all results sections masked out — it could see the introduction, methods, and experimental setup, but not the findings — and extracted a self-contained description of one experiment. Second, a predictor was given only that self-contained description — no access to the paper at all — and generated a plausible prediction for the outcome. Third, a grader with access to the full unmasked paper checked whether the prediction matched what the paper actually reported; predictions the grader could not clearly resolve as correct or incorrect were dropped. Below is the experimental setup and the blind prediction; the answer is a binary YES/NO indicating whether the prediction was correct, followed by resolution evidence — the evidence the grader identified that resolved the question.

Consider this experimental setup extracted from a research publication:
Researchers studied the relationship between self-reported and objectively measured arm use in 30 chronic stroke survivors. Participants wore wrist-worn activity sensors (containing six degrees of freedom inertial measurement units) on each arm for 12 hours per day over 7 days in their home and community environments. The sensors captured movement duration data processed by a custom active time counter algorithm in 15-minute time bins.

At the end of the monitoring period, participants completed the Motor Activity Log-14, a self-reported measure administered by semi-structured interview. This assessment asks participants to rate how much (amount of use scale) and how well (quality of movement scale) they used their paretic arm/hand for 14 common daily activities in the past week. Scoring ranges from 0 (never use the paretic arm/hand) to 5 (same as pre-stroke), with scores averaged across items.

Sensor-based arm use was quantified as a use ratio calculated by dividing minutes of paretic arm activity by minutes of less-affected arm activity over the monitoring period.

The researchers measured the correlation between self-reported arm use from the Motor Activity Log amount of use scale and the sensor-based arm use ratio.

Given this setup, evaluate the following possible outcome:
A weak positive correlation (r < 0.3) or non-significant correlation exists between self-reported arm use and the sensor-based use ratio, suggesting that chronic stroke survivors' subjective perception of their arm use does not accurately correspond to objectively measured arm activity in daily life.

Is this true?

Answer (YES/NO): NO